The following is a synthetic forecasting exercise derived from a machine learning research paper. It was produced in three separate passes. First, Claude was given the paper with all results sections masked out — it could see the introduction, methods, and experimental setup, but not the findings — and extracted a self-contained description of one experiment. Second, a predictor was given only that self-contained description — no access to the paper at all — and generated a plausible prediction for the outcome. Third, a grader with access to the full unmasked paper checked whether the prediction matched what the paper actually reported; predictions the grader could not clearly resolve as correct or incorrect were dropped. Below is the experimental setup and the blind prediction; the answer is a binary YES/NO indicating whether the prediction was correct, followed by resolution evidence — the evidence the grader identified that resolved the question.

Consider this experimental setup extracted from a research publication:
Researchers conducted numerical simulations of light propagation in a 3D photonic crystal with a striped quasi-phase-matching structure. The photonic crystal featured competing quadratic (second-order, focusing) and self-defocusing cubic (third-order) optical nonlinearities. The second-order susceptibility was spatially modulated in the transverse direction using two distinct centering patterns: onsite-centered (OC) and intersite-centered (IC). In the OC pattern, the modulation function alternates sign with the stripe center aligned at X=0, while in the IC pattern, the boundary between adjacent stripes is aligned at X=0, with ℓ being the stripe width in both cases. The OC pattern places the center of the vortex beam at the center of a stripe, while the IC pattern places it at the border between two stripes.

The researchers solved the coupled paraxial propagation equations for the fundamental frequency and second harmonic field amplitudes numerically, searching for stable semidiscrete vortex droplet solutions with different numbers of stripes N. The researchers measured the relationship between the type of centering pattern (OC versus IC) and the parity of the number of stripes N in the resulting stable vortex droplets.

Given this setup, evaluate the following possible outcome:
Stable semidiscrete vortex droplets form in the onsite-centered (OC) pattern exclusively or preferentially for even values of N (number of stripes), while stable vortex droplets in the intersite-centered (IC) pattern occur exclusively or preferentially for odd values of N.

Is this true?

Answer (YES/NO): NO